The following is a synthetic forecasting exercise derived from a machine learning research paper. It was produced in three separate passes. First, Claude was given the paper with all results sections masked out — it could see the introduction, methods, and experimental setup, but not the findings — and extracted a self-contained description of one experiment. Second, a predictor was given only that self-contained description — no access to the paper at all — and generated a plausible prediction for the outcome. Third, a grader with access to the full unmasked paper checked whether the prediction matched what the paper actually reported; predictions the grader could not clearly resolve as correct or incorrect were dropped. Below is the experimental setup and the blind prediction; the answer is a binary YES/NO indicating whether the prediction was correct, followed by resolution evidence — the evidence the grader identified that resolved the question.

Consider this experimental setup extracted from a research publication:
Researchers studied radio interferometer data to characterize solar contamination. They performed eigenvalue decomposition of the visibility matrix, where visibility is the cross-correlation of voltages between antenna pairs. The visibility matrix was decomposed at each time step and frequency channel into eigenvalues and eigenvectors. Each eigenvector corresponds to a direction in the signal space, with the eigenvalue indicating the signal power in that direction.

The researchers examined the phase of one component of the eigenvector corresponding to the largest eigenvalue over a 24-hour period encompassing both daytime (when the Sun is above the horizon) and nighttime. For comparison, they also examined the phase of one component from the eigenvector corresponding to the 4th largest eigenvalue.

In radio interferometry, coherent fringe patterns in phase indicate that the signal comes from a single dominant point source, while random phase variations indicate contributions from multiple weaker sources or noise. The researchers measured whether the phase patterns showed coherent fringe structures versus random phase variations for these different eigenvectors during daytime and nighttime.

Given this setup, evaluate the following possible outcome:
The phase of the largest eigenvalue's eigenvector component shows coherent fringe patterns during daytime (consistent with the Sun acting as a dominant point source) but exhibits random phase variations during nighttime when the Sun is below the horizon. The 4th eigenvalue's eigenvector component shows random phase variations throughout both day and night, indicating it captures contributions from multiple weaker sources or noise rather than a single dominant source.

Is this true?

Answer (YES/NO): YES